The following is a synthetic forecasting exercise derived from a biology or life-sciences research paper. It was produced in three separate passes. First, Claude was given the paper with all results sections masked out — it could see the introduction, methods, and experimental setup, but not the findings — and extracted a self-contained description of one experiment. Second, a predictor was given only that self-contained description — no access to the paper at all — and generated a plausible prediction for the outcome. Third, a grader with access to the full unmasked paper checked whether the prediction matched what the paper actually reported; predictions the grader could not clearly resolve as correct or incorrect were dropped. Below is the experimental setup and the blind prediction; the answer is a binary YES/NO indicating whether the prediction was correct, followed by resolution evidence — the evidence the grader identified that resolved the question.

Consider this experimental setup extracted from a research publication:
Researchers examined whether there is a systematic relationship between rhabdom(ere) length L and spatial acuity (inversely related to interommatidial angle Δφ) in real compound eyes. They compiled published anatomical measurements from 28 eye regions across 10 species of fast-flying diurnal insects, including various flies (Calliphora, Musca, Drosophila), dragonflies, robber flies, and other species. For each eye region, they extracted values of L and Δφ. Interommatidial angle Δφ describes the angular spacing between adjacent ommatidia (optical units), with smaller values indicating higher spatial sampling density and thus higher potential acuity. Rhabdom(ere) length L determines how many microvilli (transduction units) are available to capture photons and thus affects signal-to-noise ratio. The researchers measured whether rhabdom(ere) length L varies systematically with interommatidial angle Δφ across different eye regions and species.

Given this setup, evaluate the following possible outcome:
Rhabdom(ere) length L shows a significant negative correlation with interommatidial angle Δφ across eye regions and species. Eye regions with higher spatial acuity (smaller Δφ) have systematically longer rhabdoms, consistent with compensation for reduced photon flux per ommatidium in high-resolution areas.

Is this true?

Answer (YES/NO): YES